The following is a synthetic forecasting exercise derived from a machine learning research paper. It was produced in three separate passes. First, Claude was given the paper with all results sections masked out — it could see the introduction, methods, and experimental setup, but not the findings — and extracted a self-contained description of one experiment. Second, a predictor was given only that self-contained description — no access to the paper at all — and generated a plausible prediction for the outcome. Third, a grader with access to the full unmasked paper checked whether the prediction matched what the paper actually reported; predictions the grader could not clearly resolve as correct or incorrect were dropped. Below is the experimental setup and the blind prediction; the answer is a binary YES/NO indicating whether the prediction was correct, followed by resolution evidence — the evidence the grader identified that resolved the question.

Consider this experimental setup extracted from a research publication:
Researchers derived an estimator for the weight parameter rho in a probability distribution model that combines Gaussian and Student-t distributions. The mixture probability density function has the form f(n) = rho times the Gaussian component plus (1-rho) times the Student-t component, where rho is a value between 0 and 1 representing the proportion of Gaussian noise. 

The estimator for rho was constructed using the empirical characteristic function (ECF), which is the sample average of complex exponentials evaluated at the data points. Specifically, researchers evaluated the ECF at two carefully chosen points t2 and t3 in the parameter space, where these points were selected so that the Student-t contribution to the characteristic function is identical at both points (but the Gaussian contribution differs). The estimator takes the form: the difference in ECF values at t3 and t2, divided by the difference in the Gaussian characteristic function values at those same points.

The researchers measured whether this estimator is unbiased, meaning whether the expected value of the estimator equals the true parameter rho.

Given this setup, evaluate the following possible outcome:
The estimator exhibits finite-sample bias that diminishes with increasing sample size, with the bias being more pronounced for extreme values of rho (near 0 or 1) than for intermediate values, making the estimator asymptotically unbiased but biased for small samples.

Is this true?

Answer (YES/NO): NO